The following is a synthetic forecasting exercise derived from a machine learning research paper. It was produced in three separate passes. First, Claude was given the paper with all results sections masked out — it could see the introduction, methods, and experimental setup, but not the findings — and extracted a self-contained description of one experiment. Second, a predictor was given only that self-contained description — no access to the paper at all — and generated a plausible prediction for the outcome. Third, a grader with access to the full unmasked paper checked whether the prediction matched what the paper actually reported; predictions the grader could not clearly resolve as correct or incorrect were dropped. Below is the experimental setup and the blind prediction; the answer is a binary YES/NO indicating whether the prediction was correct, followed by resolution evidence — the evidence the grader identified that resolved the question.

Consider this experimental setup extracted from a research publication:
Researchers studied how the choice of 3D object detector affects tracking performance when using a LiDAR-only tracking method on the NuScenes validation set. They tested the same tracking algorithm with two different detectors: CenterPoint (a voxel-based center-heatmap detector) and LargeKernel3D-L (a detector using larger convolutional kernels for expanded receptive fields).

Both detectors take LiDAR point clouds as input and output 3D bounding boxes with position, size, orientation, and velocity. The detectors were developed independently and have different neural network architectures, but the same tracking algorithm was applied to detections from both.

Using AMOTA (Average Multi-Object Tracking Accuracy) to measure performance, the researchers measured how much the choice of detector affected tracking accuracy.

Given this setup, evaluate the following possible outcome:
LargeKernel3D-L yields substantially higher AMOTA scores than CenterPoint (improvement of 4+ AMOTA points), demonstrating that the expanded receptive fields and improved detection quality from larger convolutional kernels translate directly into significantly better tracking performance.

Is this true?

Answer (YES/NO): NO